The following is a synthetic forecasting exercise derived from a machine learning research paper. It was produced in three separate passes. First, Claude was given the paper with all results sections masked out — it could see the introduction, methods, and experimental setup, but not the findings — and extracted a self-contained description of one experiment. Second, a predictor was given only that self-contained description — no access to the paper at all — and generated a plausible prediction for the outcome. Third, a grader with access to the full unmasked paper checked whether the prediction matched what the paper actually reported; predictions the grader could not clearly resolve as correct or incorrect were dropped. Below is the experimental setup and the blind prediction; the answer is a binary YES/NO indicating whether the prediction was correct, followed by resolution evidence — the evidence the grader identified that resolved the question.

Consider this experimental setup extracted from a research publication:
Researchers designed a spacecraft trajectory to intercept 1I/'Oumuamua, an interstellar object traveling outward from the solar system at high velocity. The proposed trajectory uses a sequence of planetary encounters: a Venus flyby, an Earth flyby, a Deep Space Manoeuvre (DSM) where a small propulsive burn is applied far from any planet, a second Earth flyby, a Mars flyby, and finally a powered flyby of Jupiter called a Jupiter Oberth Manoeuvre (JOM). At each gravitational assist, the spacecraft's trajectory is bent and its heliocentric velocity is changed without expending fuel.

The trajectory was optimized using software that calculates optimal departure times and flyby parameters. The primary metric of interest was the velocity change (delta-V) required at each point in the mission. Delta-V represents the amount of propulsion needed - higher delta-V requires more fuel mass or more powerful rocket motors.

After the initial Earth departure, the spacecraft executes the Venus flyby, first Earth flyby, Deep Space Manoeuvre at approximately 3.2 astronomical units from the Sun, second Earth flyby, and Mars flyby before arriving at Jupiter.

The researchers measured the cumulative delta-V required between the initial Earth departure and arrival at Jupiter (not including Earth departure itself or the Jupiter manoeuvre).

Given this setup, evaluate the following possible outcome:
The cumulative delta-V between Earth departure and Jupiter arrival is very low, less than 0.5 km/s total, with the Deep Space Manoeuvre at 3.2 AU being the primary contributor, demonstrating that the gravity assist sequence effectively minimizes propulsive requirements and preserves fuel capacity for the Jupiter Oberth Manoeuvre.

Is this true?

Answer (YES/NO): YES